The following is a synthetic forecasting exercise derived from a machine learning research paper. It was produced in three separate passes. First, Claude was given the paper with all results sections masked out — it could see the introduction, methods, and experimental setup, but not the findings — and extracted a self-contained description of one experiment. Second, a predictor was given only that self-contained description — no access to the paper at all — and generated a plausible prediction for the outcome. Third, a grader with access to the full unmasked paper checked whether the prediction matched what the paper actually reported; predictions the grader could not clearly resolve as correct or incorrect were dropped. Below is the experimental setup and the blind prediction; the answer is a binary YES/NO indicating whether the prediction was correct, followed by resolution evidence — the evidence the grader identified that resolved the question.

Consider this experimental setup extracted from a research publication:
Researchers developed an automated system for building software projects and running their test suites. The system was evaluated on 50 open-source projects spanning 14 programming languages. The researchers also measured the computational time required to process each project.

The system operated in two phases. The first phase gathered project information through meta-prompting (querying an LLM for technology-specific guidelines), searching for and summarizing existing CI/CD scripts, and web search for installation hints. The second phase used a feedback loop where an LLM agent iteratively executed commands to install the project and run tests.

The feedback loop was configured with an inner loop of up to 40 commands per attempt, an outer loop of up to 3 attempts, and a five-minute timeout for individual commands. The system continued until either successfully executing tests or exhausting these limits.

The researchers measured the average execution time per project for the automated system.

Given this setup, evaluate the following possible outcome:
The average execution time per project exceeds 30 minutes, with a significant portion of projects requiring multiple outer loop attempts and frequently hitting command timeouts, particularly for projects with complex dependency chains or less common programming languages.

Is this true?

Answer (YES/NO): NO